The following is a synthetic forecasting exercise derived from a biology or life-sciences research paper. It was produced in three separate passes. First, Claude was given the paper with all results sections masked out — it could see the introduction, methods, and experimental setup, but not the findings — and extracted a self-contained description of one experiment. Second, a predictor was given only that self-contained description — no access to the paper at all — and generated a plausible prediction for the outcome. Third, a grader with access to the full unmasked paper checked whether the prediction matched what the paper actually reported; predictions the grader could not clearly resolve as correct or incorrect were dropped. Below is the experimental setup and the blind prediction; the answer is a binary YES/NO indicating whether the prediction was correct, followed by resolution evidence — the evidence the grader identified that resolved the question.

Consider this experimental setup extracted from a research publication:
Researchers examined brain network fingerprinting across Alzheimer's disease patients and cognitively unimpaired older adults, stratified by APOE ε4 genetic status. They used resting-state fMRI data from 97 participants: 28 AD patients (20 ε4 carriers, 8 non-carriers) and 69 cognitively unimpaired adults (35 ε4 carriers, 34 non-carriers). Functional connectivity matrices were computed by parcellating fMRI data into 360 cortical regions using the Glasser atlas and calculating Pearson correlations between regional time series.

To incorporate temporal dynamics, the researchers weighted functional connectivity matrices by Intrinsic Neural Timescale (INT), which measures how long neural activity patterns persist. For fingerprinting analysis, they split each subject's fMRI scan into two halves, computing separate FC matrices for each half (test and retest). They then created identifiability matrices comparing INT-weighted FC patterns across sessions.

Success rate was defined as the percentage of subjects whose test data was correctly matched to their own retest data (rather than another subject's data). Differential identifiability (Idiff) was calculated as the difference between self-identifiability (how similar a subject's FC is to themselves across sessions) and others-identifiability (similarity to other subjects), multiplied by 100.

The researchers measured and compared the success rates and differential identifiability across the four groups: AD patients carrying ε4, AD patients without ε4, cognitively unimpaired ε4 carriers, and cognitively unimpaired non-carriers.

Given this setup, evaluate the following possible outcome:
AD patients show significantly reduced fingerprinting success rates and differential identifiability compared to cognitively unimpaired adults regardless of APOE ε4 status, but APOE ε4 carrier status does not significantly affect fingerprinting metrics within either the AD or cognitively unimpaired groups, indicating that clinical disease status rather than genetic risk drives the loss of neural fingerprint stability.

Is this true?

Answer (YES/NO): NO